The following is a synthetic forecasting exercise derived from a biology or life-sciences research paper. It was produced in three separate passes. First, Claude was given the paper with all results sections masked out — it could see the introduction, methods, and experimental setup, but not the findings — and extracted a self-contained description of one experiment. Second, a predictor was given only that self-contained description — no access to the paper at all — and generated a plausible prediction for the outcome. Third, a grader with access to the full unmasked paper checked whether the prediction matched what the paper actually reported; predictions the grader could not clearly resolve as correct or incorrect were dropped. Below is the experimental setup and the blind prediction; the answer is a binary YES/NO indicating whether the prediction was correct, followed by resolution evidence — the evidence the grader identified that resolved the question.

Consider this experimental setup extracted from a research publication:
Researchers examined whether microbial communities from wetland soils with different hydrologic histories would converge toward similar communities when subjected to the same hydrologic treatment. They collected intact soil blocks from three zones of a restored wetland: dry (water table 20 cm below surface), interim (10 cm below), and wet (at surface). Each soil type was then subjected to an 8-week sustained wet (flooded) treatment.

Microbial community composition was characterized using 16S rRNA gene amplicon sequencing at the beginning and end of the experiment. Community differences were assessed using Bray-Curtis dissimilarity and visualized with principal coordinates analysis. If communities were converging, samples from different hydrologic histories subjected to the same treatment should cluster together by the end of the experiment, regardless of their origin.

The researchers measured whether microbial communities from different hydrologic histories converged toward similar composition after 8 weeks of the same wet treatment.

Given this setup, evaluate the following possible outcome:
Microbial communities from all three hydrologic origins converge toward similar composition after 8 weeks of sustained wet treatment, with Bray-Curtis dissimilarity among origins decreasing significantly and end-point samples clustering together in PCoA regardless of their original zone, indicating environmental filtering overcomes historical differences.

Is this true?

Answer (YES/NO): NO